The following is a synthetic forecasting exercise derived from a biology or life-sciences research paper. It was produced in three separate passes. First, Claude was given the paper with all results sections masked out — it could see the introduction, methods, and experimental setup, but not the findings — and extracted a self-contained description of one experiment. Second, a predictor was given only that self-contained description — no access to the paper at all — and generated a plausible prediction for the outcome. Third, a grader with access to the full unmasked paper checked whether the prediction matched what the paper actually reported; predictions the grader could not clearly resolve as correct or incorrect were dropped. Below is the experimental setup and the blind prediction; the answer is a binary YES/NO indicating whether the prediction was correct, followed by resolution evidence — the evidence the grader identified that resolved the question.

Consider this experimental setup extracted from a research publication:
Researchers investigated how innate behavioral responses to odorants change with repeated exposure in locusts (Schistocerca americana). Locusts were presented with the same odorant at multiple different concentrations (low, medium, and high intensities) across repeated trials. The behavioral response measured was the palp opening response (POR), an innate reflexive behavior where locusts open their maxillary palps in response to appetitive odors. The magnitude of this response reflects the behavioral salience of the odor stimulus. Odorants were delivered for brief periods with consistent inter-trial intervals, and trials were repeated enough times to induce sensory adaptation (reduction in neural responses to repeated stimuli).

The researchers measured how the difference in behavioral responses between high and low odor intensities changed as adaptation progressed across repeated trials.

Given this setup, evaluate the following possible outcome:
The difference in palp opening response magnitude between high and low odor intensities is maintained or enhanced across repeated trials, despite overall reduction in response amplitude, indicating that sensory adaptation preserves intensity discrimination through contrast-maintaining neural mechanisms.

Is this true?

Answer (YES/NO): YES